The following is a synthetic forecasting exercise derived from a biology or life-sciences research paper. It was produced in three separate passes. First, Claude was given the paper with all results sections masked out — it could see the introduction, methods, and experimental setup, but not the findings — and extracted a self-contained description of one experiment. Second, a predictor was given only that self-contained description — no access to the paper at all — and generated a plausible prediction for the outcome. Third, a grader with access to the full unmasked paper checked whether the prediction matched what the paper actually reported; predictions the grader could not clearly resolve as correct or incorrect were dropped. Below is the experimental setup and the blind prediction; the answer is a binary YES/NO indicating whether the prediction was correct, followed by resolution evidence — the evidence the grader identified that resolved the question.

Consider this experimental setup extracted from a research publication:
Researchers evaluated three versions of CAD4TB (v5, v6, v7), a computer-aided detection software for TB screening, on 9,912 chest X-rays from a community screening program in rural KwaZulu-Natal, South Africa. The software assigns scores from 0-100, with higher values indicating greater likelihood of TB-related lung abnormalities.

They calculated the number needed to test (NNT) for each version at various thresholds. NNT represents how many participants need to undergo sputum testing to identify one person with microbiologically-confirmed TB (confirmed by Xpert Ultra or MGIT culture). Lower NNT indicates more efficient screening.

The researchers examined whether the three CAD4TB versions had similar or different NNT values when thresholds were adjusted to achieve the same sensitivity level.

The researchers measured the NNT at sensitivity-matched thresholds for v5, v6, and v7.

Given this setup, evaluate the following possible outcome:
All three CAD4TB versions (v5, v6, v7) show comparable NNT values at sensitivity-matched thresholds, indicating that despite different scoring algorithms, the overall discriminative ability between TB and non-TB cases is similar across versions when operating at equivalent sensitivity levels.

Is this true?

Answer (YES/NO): NO